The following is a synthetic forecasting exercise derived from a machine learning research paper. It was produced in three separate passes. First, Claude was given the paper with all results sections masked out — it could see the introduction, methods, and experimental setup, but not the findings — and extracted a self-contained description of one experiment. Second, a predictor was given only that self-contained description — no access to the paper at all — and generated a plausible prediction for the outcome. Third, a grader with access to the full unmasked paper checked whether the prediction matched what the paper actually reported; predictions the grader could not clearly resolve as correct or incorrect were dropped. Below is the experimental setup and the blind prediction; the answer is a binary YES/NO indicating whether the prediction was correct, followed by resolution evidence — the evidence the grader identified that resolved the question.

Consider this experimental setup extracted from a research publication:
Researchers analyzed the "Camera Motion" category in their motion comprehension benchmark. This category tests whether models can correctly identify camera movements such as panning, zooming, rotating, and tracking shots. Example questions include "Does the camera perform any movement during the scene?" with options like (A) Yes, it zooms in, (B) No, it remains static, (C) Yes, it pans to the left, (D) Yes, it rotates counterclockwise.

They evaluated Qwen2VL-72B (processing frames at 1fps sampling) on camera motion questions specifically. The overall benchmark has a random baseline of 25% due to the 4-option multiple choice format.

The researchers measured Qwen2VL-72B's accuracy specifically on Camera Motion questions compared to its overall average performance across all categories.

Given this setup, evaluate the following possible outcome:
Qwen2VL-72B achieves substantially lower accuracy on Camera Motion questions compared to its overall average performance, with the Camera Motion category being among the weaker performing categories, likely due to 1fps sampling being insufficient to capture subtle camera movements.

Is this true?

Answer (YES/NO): NO